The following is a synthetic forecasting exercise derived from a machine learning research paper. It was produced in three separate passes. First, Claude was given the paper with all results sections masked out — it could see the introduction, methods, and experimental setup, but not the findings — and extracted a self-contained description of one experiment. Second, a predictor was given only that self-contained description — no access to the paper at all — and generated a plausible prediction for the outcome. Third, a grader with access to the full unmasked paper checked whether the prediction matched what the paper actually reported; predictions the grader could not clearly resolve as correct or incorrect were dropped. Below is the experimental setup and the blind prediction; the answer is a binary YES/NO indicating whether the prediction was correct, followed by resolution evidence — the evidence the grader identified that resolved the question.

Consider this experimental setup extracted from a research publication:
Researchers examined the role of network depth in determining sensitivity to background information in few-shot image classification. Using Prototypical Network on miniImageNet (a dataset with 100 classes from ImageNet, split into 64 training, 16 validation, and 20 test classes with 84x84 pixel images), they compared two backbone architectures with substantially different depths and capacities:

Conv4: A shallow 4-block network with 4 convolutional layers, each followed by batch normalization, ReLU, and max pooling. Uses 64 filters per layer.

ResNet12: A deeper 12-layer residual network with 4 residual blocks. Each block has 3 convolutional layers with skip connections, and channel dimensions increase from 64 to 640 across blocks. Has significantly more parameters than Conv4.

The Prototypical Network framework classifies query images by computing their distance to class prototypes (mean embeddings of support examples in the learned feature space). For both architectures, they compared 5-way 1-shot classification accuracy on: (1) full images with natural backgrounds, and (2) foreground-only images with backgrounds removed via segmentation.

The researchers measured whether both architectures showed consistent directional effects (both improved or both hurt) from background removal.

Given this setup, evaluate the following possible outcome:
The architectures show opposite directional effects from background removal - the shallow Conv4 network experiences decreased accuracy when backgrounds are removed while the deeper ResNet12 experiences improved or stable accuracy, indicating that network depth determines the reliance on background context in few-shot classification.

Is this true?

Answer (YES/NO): NO